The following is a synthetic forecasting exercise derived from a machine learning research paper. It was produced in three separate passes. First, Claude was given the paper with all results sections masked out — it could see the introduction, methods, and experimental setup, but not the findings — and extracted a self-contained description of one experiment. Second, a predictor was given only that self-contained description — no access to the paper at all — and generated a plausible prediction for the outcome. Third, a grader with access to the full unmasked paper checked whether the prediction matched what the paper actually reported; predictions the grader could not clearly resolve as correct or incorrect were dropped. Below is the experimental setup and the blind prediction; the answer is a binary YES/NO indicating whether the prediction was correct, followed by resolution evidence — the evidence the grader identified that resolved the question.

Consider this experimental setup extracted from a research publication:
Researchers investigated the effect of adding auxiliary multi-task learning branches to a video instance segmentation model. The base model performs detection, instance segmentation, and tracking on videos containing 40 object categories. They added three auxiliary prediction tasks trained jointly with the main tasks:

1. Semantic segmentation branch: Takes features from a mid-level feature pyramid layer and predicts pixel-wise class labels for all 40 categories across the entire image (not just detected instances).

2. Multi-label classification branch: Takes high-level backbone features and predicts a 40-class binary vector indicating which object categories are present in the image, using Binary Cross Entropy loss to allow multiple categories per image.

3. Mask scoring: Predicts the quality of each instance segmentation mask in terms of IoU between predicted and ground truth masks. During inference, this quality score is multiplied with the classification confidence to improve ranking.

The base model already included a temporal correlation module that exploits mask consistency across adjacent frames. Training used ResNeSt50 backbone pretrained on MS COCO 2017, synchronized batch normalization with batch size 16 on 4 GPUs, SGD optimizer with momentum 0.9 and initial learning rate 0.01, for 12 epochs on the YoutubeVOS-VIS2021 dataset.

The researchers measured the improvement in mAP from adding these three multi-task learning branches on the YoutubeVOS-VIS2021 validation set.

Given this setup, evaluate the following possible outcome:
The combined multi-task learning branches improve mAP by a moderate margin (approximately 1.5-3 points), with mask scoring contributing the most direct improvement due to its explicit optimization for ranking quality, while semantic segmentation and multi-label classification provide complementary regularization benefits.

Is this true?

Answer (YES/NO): NO